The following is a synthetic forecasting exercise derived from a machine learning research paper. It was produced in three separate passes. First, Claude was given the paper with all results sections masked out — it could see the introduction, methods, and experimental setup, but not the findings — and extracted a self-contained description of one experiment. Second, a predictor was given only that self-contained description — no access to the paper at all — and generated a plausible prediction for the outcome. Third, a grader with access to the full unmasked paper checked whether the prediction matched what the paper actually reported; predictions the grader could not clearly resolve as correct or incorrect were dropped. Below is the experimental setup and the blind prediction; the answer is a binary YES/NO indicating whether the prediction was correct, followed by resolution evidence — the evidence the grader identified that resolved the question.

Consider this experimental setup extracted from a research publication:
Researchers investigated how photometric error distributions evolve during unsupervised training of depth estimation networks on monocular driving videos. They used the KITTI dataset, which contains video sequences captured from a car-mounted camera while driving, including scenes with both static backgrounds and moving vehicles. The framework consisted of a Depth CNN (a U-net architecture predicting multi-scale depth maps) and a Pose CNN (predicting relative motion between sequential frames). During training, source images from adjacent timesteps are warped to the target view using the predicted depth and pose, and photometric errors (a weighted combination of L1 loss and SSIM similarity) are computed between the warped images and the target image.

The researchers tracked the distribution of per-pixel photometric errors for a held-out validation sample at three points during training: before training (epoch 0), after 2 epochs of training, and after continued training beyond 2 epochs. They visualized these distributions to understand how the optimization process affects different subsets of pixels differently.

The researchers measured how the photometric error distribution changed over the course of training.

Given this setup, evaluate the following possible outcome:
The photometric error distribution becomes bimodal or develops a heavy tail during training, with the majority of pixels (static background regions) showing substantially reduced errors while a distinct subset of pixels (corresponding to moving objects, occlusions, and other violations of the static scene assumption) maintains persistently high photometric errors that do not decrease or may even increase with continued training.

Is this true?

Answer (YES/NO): YES